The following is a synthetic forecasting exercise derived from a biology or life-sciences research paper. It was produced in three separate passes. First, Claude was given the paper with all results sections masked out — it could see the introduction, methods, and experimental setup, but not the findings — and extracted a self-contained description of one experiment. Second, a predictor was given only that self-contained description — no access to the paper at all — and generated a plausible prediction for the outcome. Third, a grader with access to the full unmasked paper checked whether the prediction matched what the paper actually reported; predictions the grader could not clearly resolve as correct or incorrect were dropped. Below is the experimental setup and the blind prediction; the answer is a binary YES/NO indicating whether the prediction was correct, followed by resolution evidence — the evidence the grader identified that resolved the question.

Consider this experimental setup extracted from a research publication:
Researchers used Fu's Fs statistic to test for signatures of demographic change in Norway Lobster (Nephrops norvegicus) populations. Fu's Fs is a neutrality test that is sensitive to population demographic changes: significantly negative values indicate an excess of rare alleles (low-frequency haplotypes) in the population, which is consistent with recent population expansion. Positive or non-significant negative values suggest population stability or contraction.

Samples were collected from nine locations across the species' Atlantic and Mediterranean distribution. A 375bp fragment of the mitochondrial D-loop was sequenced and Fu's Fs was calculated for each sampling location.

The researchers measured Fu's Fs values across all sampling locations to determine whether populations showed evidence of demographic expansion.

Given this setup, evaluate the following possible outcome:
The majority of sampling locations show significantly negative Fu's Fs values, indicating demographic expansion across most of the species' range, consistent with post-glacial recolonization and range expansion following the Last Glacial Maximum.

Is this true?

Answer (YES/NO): YES